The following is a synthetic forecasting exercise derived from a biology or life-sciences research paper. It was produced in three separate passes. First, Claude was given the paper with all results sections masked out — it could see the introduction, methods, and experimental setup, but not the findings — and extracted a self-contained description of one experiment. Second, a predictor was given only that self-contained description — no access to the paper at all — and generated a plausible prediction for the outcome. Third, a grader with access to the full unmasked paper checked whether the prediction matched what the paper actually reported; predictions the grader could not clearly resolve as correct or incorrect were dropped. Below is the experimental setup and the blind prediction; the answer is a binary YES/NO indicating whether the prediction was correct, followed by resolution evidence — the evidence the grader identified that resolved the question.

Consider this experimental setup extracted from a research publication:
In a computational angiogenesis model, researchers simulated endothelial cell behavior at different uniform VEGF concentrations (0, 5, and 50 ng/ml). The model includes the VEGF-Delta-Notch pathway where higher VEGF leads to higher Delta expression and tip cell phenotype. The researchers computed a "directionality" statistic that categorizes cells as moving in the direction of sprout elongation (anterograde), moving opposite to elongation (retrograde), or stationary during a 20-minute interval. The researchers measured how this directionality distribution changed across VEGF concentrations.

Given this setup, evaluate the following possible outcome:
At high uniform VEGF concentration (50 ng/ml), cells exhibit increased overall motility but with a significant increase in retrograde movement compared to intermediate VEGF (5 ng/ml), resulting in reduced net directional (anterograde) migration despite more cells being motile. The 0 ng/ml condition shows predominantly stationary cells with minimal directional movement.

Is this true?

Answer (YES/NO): NO